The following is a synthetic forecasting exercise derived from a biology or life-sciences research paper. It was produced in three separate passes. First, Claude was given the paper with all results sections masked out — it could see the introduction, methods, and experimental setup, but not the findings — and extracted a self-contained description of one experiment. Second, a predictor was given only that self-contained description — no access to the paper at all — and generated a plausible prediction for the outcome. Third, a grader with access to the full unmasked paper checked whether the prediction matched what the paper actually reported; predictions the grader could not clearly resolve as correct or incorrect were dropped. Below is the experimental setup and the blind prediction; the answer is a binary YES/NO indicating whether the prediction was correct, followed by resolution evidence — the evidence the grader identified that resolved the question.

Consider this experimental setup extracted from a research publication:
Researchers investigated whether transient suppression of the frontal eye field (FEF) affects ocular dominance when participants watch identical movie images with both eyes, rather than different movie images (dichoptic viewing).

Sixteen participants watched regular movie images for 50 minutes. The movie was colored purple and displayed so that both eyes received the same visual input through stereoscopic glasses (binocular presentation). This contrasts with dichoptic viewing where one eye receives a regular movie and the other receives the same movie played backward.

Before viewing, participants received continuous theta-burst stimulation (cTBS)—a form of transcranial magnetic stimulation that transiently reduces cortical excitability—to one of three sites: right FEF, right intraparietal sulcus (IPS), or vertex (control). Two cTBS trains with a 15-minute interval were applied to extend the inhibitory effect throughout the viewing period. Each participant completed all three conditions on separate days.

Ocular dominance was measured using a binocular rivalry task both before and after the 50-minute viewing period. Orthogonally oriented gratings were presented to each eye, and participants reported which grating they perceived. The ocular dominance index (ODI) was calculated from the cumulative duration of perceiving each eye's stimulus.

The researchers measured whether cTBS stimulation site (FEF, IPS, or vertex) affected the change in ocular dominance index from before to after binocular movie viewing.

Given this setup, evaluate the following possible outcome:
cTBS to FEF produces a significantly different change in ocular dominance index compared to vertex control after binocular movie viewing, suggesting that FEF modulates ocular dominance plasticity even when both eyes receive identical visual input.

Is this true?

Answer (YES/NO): NO